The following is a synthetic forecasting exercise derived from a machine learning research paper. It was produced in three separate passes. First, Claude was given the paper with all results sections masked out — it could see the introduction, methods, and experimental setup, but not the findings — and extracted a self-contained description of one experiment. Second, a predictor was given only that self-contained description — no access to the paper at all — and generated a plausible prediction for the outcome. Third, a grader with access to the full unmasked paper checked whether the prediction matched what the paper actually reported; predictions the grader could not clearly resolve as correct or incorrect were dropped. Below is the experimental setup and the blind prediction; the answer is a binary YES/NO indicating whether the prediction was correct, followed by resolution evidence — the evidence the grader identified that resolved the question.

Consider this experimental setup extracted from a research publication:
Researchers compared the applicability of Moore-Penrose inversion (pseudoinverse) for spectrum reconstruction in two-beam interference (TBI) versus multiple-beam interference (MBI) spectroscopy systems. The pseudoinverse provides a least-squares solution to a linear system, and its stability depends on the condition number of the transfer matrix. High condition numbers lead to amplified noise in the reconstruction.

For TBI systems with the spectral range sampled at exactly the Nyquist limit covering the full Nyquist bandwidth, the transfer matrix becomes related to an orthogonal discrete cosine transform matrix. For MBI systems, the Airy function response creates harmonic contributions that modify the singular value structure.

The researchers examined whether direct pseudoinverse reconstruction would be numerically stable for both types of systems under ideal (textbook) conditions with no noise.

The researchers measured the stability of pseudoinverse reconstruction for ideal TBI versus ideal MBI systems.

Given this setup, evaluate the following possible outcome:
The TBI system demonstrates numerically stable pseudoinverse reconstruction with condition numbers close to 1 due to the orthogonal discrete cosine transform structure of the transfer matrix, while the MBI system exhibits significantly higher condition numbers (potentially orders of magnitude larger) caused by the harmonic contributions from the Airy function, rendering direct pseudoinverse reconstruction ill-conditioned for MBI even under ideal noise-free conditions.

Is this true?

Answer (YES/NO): NO